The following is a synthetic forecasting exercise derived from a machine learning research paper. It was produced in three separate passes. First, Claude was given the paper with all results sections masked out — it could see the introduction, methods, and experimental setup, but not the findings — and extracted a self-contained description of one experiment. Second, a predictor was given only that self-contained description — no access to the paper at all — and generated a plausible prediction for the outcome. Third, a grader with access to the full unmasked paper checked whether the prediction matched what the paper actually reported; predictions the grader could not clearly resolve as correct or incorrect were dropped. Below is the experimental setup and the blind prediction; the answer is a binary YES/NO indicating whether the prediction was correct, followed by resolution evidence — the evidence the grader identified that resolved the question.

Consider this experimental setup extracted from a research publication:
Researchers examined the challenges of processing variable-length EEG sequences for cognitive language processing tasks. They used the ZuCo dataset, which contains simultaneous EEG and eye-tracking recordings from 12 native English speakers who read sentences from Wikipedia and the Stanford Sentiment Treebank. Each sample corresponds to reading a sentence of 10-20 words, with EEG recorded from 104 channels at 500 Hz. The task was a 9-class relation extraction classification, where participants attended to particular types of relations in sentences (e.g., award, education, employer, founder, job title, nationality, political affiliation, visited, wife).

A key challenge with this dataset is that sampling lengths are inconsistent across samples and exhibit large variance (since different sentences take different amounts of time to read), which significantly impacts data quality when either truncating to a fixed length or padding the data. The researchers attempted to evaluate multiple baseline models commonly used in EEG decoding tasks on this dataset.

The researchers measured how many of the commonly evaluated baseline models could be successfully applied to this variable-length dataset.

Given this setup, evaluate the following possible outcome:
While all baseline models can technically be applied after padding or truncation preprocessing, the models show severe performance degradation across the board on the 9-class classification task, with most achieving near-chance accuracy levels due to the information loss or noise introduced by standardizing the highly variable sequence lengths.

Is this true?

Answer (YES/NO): NO